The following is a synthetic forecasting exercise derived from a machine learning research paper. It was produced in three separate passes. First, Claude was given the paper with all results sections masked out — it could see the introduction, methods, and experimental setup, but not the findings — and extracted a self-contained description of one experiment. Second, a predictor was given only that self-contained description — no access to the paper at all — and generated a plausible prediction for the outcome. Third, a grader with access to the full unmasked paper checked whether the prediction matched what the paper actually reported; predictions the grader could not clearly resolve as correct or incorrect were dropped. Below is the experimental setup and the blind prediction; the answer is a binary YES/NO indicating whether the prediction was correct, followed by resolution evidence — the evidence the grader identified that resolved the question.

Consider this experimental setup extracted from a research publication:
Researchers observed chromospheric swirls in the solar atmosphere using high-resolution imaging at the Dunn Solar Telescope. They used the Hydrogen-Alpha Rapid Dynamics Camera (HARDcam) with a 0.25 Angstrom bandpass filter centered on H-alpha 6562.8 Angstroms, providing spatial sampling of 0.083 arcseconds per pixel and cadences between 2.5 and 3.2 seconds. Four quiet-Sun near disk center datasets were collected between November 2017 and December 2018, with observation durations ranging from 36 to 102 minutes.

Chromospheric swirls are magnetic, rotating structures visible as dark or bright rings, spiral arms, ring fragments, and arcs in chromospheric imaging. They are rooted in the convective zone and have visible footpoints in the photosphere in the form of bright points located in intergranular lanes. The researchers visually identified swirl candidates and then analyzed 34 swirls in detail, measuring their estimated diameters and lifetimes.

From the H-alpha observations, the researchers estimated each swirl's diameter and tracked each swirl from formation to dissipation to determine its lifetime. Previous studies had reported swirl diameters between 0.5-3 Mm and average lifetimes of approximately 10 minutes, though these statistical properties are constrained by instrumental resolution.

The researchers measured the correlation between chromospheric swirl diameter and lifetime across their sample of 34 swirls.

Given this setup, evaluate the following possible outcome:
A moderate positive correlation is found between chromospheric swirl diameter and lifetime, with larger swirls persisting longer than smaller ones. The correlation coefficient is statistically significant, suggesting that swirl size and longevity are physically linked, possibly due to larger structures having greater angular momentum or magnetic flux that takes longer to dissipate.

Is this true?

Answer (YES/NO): YES